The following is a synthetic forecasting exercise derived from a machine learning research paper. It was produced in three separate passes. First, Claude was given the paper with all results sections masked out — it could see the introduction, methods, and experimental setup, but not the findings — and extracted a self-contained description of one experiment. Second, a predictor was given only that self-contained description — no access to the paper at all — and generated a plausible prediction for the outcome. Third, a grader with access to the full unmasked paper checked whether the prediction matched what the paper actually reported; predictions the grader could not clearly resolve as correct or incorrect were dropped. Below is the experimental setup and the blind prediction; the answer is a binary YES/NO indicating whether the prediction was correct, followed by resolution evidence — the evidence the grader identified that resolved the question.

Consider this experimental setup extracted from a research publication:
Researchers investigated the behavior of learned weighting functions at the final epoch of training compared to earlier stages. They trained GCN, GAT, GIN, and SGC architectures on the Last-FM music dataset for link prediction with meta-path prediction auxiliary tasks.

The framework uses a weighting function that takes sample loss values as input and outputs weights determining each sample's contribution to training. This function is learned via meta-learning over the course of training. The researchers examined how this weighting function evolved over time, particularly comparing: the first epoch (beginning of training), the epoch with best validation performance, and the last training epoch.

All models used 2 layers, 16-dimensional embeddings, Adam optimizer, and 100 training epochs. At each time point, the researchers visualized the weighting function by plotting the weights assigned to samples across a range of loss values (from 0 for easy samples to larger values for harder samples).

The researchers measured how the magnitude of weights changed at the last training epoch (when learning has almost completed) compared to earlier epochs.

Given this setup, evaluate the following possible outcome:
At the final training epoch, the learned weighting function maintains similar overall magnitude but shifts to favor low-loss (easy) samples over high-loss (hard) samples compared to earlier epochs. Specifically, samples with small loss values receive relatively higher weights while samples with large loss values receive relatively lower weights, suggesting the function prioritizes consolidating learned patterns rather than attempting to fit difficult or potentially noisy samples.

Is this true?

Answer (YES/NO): NO